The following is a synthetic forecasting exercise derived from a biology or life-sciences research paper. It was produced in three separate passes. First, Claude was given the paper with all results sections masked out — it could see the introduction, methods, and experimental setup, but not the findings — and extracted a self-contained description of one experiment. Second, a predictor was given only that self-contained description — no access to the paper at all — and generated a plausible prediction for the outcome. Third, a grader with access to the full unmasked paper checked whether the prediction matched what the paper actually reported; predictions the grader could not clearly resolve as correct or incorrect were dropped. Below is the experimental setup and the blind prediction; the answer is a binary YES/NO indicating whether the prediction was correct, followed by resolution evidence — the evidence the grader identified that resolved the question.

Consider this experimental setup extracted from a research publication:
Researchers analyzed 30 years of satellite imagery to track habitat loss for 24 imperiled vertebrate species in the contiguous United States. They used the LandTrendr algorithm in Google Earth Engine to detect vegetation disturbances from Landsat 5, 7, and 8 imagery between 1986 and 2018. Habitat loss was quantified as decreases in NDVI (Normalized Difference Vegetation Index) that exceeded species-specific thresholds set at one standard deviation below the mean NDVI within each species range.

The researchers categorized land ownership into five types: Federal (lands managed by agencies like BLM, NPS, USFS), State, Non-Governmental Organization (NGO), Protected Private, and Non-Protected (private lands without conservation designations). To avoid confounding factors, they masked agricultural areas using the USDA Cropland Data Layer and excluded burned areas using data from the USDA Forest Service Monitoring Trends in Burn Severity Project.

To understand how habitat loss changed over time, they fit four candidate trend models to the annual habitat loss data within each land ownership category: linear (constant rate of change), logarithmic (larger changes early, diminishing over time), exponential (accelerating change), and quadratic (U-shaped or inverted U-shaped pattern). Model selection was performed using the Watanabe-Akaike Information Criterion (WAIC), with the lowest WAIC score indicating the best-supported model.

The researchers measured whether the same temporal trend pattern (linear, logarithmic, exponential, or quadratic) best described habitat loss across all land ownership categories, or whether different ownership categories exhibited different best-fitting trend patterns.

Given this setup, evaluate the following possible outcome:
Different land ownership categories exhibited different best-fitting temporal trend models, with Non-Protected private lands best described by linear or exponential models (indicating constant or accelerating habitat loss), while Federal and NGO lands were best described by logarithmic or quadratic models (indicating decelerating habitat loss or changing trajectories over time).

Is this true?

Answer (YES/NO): NO